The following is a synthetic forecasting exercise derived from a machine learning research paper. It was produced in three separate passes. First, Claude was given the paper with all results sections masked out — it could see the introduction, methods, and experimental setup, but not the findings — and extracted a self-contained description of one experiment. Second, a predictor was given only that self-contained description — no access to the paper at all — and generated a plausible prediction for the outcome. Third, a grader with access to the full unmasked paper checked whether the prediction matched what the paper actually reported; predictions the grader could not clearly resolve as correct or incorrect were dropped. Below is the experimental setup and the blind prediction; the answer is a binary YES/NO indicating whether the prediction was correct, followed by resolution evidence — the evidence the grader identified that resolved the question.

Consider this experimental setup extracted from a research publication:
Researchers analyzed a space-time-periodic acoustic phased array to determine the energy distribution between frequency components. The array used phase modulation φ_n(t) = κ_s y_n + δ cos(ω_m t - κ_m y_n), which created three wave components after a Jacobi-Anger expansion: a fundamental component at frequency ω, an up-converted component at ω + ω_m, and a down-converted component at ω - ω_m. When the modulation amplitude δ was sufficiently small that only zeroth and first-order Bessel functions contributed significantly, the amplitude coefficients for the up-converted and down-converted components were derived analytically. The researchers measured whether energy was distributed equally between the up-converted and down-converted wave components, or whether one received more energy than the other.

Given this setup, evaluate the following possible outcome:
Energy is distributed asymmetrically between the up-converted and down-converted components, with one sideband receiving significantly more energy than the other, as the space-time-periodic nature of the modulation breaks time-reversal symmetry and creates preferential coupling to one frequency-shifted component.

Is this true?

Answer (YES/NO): NO